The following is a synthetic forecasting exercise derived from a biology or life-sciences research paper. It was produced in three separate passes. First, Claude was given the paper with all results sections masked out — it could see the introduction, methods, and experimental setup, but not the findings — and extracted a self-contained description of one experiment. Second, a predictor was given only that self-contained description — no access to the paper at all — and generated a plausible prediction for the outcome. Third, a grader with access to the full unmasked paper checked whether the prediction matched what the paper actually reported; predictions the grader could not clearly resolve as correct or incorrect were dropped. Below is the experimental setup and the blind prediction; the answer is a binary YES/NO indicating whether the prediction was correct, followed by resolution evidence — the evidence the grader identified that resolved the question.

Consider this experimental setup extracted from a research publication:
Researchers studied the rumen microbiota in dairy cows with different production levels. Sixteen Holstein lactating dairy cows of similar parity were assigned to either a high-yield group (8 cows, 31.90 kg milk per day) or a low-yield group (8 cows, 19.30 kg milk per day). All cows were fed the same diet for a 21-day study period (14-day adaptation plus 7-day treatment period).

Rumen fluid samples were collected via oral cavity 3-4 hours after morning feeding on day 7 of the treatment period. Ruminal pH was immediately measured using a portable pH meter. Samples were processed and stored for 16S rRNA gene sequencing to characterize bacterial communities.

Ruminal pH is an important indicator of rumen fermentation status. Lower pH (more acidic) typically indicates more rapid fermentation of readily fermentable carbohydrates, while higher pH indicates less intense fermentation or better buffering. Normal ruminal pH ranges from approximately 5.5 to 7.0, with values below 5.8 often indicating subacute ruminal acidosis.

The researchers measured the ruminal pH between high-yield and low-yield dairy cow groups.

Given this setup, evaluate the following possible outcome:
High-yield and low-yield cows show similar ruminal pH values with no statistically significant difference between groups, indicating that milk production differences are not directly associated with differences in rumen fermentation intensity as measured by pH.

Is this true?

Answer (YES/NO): YES